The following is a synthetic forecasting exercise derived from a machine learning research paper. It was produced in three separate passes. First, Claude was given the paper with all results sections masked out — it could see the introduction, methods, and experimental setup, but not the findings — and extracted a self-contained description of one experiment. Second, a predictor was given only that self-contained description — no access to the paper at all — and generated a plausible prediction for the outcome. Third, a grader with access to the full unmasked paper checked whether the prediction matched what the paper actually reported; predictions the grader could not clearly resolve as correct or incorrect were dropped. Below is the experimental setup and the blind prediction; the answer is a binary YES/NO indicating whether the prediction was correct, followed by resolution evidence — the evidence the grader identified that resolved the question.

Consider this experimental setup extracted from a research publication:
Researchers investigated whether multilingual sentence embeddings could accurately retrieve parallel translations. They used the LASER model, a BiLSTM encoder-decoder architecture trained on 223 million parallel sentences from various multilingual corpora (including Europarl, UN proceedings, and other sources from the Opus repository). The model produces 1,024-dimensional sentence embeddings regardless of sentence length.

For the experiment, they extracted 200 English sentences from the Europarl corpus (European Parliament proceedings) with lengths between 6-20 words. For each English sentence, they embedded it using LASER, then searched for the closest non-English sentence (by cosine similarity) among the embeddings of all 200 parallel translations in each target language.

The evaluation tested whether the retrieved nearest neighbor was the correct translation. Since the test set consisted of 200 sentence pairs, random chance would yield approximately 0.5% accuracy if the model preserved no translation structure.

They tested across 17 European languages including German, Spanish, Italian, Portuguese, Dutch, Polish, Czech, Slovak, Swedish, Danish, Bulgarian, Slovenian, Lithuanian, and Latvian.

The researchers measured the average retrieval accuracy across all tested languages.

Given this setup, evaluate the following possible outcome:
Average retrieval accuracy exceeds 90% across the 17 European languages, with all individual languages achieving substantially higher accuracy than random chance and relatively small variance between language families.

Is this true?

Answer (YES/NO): YES